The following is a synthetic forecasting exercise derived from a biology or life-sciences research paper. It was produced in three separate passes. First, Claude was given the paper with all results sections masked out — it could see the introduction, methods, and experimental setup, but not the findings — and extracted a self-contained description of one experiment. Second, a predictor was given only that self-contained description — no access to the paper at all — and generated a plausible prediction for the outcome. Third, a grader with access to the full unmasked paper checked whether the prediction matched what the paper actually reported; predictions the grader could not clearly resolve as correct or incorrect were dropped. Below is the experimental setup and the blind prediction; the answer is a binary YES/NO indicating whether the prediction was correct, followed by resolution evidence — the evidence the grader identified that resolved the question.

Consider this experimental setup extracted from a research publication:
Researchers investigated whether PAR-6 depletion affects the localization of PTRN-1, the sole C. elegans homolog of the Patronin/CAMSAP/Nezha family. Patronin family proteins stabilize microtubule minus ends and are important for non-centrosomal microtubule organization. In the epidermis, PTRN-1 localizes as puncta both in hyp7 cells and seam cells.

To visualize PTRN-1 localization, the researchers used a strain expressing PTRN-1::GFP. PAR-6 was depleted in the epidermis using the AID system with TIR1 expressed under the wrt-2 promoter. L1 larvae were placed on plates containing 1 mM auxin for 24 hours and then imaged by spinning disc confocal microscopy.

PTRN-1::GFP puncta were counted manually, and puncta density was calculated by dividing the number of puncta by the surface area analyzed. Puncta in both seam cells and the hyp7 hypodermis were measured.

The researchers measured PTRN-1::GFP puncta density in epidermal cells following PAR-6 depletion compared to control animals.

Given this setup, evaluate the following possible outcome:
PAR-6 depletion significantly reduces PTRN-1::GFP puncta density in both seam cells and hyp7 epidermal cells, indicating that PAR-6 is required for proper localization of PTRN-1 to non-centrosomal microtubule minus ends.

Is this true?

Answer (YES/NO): NO